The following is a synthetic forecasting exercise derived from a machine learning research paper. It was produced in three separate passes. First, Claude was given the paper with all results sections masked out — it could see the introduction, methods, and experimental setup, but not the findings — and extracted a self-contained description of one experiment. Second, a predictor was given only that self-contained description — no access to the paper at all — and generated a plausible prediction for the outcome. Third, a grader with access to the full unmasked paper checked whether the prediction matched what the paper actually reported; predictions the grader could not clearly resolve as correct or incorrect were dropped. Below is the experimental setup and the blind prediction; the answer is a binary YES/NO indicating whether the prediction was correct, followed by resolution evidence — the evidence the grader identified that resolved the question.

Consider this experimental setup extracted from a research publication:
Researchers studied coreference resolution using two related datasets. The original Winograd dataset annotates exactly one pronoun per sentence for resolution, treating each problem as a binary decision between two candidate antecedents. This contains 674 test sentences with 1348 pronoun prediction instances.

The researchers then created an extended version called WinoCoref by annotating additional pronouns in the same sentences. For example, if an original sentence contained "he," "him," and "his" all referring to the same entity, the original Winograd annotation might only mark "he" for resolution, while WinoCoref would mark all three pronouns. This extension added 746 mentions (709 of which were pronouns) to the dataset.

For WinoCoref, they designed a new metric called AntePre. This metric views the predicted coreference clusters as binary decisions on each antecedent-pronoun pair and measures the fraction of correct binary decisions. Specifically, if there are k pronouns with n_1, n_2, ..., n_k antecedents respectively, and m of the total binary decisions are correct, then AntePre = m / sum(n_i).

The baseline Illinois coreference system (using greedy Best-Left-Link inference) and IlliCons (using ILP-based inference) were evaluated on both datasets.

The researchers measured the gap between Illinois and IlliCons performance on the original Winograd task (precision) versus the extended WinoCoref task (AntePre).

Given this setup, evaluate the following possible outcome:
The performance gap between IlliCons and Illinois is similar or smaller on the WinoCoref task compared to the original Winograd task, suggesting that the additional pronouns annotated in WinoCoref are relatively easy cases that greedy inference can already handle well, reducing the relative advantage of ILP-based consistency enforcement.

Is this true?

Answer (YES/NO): NO